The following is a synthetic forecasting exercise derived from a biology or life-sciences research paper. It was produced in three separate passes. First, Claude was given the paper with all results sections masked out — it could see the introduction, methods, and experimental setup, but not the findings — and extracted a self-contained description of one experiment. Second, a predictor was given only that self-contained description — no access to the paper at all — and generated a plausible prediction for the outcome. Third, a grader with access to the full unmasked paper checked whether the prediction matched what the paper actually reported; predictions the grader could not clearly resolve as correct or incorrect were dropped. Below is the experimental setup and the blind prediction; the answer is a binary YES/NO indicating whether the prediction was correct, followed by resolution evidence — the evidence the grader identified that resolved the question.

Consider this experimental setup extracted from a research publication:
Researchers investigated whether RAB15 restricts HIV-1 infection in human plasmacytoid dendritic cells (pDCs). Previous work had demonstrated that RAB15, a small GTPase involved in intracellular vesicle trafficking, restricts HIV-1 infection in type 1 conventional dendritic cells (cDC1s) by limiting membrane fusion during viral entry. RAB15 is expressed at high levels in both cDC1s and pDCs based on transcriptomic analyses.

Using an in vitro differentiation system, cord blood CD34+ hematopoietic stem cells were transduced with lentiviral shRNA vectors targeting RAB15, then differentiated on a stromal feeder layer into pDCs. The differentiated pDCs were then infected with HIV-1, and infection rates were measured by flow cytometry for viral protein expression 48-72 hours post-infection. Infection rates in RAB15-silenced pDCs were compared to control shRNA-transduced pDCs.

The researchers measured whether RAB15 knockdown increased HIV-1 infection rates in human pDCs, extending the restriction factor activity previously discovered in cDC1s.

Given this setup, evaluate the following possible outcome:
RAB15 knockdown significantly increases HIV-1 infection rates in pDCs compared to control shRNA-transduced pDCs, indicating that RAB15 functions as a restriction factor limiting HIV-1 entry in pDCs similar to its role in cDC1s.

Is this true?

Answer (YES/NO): YES